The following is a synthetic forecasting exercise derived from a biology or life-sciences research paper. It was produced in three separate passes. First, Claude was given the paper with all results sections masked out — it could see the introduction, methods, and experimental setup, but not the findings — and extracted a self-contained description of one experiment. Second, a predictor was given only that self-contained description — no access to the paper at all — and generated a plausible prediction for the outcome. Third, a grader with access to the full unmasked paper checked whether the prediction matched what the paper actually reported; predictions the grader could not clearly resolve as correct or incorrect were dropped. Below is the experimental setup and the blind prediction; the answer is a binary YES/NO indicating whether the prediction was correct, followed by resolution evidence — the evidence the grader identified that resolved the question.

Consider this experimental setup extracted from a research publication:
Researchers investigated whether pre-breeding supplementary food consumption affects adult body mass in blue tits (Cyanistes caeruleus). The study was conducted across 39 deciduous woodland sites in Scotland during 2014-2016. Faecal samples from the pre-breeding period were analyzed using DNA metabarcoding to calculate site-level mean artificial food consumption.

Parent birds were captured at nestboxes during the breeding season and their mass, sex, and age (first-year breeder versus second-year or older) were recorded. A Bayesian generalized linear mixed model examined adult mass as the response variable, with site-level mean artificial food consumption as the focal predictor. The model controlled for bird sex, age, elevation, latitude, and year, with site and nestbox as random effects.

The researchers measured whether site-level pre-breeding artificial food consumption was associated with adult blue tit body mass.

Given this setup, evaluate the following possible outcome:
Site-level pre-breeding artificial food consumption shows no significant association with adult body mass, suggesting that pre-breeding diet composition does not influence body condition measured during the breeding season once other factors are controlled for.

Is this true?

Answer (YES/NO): YES